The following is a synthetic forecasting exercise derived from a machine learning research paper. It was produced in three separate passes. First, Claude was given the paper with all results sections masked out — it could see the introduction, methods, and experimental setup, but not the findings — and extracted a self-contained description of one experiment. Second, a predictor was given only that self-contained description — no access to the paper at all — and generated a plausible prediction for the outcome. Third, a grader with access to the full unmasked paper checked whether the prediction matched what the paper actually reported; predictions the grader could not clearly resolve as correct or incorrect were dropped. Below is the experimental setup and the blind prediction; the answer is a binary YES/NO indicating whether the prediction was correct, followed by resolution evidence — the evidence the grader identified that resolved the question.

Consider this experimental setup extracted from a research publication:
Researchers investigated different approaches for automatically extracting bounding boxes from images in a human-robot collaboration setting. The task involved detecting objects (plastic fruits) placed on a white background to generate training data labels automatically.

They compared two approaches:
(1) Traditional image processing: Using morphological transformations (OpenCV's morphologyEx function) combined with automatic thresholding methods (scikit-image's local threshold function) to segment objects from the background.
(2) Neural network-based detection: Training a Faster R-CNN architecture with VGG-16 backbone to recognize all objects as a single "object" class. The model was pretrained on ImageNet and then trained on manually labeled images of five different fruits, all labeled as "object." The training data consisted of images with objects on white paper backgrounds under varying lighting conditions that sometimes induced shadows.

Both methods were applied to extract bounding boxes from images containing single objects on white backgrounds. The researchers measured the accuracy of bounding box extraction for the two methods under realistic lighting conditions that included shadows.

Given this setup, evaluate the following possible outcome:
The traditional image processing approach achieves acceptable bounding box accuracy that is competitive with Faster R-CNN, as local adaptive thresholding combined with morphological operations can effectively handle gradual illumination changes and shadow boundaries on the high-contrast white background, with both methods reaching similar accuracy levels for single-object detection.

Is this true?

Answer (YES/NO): NO